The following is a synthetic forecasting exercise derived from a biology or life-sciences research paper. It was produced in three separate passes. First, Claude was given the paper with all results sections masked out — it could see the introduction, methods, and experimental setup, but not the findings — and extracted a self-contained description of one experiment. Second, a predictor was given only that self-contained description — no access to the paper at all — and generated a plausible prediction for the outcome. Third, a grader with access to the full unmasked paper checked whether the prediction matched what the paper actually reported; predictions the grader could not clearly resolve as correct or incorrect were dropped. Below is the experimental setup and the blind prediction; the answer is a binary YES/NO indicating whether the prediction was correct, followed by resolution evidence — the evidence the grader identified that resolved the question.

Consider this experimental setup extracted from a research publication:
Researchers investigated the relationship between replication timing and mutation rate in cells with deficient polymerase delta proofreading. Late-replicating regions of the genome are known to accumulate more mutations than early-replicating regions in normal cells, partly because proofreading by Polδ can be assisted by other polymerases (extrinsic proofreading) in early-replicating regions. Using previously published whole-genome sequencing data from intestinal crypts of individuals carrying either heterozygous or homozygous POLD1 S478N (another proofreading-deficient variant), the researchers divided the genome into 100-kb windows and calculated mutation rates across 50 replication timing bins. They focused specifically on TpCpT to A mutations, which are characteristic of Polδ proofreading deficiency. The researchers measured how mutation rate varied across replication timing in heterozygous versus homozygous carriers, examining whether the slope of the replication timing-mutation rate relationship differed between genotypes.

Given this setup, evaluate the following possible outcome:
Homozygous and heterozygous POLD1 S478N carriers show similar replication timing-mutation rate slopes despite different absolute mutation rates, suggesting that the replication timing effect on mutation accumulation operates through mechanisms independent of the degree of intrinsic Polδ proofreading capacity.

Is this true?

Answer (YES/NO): NO